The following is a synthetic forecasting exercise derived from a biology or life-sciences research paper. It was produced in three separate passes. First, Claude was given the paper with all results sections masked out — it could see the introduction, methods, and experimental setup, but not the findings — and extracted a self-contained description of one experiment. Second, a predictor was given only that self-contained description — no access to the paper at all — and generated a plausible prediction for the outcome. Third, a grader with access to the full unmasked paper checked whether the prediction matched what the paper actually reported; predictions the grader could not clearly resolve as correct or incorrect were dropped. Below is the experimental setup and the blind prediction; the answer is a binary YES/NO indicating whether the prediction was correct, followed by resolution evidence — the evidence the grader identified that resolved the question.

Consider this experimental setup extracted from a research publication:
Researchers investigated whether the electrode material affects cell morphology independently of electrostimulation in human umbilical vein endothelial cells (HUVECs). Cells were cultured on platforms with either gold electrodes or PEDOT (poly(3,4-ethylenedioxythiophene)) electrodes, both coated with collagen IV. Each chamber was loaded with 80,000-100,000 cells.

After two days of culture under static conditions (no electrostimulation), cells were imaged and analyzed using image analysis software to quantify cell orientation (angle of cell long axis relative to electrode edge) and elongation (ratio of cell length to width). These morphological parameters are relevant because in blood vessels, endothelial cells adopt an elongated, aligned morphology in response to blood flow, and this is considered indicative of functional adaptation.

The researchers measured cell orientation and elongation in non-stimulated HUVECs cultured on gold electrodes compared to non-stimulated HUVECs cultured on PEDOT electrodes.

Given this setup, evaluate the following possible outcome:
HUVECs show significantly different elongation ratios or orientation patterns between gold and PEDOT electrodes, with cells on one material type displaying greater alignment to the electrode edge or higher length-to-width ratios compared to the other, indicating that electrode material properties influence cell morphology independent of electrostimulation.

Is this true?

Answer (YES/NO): NO